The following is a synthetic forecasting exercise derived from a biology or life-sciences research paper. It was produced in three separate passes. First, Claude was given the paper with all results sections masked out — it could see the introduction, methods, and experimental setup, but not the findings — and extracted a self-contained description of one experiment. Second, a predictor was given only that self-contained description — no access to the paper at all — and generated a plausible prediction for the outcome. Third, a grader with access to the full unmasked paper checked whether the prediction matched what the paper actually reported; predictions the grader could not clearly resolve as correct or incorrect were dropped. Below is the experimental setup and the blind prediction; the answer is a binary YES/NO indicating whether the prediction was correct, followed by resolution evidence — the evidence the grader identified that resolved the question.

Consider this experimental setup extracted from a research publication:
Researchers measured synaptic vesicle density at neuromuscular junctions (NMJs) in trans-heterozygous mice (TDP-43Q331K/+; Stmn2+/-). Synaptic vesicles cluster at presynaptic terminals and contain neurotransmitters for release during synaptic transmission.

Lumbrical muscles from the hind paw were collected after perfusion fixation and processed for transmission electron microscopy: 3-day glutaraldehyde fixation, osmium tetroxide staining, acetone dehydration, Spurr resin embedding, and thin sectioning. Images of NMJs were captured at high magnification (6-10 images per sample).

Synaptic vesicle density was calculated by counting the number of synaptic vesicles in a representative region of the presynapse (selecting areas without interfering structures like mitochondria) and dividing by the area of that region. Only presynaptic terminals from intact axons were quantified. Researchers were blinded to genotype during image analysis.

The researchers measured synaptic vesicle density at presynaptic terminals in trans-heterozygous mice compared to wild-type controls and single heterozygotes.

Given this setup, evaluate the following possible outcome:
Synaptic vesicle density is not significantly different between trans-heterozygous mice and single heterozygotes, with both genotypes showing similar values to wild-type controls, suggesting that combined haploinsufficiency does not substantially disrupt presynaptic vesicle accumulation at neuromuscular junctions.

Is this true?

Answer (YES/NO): YES